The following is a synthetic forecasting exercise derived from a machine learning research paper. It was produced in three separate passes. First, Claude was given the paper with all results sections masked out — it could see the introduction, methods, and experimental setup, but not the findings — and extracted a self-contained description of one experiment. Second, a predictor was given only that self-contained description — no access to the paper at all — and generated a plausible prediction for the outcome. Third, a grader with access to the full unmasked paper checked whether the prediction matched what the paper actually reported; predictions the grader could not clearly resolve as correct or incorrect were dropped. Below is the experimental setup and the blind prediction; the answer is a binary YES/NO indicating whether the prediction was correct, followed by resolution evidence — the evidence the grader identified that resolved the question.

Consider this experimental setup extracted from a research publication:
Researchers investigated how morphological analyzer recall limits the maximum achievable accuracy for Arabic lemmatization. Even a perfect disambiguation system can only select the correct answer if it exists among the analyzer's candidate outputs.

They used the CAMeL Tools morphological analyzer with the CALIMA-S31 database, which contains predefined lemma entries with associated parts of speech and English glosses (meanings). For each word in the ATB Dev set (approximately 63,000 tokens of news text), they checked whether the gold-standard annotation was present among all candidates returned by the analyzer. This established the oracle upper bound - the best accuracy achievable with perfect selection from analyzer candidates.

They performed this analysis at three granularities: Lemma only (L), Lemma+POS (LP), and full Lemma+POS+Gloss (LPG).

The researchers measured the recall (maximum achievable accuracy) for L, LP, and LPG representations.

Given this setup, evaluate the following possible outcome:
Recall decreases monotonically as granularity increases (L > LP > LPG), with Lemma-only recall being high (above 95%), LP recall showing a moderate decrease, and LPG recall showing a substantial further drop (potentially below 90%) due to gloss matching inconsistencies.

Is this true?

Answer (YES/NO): NO